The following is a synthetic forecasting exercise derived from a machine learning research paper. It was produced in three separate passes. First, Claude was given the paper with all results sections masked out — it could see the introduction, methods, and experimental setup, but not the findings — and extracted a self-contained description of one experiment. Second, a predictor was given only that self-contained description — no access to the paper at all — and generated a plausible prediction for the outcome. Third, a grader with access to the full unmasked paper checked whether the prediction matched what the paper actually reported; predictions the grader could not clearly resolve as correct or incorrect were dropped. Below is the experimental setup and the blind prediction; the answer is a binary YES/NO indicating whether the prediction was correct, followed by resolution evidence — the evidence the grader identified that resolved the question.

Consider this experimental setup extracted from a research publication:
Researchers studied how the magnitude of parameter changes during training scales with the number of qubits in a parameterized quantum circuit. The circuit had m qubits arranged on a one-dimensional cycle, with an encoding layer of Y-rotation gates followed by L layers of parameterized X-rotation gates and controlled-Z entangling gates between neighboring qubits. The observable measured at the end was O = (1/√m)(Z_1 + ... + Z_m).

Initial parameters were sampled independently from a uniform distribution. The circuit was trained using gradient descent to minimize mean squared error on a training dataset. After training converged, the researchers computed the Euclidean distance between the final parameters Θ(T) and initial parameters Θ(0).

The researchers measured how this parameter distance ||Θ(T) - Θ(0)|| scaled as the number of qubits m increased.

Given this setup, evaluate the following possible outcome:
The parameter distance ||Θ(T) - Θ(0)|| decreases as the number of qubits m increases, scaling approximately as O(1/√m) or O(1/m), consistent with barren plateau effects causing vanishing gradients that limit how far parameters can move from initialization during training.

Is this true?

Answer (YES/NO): NO